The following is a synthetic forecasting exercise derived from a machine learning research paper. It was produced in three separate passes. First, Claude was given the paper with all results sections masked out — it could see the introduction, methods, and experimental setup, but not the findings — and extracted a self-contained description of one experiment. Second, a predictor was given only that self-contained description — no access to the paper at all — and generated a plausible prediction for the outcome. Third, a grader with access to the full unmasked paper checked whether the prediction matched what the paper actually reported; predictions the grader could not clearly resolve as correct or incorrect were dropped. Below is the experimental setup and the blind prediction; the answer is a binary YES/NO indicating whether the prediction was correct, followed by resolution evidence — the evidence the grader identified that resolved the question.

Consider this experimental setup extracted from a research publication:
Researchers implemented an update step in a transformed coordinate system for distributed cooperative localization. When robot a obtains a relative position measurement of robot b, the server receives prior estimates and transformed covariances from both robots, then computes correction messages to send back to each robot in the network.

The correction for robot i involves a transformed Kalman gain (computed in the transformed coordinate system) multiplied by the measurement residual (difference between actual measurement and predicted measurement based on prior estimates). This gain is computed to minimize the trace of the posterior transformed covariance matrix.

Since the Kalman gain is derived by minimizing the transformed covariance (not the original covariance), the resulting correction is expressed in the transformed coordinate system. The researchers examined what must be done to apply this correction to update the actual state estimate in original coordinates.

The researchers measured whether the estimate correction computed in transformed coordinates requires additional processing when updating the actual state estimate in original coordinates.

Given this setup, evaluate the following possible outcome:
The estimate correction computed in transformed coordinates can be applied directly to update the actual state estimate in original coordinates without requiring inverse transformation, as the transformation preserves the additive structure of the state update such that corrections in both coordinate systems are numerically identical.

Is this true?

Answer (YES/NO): NO